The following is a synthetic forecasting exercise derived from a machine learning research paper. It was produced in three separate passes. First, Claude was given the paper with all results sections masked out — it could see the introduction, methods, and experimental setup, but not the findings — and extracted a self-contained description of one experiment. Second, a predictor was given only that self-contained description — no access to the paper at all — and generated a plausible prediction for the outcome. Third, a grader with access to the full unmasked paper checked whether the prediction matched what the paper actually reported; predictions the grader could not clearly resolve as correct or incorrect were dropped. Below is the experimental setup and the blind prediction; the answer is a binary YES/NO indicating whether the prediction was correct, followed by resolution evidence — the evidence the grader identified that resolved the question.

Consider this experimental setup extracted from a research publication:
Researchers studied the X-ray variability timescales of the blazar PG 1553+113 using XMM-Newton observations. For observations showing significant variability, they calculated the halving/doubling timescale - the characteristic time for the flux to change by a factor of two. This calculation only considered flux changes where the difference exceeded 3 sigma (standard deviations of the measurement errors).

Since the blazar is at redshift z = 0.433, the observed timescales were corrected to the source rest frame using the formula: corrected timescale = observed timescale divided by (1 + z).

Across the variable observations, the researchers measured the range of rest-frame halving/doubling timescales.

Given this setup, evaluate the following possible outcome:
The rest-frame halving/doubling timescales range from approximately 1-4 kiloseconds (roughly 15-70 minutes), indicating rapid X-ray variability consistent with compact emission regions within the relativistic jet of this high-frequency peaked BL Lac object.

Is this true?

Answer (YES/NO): NO